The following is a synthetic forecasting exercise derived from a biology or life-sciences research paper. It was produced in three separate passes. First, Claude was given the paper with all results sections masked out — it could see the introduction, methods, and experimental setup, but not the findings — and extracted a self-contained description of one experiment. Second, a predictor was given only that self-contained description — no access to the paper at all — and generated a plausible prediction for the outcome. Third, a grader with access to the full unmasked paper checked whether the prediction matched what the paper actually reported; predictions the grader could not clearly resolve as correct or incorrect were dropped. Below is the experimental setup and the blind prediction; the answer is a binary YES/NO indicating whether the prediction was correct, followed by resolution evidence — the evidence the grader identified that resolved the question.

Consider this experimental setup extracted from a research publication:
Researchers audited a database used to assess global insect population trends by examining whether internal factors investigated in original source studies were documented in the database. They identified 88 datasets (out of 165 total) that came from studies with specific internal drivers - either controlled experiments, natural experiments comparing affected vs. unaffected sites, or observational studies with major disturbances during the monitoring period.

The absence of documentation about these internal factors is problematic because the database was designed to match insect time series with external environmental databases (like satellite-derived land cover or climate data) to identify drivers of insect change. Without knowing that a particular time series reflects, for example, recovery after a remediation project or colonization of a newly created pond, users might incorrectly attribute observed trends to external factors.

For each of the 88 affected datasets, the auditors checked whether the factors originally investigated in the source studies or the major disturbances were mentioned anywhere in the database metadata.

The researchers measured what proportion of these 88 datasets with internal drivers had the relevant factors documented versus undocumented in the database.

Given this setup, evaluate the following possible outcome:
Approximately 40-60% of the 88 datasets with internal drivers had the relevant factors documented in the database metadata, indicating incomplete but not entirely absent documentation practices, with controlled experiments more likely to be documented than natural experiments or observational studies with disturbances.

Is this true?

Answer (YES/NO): NO